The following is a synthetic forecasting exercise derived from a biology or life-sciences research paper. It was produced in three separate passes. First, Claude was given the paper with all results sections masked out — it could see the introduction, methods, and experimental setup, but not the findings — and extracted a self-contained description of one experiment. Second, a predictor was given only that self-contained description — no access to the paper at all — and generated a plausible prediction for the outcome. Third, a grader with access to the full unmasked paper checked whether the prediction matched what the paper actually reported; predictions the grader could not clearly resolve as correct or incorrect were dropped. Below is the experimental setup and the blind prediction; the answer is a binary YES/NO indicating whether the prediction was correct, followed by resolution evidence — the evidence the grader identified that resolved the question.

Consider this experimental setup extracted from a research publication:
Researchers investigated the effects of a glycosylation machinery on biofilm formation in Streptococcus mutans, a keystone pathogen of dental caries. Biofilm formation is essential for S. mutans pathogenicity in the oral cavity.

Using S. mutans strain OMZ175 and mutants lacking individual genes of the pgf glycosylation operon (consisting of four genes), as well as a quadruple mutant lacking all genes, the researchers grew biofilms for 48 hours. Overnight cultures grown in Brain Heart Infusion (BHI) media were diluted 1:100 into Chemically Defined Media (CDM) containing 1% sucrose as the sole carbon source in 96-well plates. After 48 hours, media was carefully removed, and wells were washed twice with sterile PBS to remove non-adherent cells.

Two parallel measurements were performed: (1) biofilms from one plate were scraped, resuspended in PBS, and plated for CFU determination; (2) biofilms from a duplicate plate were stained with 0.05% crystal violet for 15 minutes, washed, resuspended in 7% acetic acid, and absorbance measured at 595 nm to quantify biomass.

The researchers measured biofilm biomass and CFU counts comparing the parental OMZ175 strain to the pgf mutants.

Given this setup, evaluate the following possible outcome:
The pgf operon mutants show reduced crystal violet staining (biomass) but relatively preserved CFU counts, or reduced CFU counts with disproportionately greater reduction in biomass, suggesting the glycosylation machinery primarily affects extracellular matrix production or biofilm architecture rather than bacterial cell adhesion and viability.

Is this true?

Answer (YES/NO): NO